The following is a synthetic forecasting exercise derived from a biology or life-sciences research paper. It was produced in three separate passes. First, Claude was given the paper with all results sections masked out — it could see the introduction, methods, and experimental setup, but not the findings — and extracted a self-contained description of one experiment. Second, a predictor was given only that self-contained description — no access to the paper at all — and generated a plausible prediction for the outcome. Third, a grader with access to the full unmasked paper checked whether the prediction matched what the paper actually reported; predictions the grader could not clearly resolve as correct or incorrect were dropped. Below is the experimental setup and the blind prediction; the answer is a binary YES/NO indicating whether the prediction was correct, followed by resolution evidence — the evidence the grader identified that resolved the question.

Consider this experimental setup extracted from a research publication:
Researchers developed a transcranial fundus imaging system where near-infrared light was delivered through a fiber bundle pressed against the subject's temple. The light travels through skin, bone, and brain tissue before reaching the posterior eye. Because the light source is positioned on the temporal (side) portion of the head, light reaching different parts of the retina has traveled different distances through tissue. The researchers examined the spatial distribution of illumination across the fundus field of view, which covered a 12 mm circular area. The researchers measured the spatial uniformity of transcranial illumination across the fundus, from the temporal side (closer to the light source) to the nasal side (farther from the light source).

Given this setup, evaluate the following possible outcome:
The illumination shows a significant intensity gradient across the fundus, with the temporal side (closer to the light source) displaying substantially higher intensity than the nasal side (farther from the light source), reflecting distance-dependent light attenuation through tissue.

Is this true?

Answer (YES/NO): YES